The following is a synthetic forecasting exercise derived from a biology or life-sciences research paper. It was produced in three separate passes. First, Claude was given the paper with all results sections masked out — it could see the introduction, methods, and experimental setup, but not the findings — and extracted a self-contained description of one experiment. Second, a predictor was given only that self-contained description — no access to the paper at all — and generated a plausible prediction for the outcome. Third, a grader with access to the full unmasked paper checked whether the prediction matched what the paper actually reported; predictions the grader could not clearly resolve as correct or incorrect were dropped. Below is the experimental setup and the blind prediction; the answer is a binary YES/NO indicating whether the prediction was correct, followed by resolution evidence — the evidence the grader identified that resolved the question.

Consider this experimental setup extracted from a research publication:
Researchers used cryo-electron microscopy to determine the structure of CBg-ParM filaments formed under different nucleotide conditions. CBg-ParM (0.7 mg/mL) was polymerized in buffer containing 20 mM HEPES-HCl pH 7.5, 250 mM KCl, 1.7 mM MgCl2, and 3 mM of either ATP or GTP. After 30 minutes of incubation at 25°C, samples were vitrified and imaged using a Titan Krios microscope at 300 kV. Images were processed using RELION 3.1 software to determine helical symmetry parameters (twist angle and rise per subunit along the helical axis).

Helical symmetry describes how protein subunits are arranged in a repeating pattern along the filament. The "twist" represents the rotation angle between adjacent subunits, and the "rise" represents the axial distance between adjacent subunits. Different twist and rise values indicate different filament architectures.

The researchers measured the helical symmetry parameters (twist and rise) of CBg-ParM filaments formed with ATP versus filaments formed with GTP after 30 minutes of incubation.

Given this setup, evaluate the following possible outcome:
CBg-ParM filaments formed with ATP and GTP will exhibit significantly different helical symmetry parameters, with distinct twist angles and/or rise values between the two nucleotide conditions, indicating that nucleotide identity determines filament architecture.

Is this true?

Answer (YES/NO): NO